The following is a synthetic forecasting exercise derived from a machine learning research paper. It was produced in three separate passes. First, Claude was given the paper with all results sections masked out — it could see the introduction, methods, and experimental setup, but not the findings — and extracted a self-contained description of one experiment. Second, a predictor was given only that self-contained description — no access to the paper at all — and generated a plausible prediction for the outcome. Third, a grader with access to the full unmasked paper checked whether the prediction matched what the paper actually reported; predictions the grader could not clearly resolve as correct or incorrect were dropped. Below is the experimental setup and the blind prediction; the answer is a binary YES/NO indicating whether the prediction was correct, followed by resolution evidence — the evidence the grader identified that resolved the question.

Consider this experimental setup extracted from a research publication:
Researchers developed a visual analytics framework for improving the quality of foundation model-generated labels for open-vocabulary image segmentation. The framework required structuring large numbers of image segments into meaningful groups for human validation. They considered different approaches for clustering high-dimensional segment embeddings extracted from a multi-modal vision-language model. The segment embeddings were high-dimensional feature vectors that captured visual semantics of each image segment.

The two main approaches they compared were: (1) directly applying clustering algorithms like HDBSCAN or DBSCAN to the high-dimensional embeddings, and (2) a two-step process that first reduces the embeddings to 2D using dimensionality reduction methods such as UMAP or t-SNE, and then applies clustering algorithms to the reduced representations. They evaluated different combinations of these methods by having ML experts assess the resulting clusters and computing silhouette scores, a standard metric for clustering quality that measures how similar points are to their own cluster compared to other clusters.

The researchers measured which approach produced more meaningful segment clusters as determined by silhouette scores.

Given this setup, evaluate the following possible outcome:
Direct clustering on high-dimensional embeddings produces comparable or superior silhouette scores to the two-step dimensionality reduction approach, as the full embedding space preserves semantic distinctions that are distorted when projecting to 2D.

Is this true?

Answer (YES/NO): NO